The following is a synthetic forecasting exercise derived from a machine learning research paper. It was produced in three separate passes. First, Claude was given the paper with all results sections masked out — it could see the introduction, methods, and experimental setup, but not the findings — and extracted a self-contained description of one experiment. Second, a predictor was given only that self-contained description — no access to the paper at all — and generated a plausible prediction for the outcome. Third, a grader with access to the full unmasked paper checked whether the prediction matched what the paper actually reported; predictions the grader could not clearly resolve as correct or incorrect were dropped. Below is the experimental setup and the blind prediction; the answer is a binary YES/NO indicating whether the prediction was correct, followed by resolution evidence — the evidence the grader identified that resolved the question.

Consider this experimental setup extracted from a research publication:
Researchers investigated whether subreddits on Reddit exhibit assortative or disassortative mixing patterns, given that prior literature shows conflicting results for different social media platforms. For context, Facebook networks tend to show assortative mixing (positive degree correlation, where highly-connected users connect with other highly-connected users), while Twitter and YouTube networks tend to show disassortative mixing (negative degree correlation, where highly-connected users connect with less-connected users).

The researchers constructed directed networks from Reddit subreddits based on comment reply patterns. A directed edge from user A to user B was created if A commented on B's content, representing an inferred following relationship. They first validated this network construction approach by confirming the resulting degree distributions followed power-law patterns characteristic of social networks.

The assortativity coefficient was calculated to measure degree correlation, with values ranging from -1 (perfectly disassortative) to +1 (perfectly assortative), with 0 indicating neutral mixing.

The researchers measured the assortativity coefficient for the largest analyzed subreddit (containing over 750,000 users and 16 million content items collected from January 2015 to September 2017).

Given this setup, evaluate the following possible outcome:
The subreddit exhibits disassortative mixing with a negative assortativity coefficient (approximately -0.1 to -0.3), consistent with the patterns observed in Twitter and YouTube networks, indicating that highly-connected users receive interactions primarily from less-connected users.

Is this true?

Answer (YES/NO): NO